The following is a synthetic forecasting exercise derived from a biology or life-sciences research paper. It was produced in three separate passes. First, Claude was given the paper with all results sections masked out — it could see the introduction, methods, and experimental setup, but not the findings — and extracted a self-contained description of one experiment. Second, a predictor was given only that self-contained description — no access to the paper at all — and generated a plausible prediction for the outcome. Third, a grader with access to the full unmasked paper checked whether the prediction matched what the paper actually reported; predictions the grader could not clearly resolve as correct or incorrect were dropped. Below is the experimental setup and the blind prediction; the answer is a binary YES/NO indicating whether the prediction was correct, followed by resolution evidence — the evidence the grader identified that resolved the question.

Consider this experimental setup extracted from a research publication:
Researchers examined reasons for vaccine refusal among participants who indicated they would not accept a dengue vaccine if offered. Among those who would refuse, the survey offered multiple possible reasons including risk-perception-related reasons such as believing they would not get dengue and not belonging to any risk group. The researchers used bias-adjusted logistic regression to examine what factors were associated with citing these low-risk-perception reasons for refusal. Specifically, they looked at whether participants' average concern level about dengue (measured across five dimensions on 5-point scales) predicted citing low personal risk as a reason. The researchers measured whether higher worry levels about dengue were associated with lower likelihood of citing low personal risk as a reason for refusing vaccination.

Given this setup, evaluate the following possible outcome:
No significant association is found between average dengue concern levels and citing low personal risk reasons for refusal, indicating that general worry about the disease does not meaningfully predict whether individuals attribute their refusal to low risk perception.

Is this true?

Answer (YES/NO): NO